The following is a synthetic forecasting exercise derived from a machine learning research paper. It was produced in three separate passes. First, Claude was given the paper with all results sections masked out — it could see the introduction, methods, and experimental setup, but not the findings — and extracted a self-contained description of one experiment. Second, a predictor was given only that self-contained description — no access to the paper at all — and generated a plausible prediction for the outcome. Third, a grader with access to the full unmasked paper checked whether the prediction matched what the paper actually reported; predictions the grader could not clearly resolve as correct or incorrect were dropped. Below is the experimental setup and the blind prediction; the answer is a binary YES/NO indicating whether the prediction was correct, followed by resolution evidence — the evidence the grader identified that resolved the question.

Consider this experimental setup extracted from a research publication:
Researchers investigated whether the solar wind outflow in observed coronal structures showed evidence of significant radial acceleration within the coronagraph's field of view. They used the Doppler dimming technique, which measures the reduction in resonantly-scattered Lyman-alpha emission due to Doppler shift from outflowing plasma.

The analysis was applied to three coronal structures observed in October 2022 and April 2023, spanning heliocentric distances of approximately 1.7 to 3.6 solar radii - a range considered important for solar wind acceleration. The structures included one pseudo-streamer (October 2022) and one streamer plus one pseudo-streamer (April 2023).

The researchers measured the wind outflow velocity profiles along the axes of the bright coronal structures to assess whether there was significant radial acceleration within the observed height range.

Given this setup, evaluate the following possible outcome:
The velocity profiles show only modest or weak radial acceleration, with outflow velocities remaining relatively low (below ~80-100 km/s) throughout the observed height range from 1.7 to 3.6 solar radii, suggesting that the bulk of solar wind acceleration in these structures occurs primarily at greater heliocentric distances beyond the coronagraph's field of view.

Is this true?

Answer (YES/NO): NO